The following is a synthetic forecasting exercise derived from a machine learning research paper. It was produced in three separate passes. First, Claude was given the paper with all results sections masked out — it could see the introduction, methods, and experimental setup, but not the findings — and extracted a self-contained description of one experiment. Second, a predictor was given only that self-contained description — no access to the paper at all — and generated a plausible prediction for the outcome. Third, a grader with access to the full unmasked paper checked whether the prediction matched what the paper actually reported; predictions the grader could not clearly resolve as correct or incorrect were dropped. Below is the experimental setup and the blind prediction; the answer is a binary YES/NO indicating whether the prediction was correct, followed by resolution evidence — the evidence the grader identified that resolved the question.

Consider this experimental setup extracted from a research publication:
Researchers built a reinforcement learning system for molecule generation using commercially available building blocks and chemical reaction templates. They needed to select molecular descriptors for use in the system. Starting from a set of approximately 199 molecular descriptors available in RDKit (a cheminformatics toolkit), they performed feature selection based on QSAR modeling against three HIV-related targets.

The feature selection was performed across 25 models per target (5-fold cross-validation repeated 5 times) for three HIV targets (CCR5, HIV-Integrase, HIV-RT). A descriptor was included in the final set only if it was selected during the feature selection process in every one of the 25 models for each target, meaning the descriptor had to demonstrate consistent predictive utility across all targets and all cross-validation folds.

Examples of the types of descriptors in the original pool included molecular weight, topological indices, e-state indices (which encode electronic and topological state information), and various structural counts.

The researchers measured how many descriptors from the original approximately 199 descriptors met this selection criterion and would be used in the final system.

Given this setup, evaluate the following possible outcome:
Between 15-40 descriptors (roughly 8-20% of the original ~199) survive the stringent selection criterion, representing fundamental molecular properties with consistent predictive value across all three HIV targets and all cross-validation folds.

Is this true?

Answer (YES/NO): YES